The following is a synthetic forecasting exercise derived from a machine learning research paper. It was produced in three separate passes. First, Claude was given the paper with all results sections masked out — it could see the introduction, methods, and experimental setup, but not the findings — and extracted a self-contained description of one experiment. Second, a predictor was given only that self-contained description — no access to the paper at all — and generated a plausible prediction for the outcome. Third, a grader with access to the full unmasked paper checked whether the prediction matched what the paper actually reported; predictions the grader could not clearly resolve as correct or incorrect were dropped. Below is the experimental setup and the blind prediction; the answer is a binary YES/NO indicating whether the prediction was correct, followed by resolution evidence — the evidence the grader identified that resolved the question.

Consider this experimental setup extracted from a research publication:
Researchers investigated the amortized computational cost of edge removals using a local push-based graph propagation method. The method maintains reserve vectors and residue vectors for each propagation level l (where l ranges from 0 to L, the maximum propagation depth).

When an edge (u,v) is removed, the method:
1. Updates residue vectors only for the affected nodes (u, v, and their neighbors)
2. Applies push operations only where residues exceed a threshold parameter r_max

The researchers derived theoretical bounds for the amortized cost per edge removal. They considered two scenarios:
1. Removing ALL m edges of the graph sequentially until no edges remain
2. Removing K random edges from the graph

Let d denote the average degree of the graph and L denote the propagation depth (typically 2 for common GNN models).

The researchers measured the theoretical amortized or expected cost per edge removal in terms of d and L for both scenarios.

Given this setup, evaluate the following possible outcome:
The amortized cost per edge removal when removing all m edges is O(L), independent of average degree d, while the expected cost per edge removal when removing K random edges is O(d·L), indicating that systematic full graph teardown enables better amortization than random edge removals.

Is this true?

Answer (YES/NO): NO